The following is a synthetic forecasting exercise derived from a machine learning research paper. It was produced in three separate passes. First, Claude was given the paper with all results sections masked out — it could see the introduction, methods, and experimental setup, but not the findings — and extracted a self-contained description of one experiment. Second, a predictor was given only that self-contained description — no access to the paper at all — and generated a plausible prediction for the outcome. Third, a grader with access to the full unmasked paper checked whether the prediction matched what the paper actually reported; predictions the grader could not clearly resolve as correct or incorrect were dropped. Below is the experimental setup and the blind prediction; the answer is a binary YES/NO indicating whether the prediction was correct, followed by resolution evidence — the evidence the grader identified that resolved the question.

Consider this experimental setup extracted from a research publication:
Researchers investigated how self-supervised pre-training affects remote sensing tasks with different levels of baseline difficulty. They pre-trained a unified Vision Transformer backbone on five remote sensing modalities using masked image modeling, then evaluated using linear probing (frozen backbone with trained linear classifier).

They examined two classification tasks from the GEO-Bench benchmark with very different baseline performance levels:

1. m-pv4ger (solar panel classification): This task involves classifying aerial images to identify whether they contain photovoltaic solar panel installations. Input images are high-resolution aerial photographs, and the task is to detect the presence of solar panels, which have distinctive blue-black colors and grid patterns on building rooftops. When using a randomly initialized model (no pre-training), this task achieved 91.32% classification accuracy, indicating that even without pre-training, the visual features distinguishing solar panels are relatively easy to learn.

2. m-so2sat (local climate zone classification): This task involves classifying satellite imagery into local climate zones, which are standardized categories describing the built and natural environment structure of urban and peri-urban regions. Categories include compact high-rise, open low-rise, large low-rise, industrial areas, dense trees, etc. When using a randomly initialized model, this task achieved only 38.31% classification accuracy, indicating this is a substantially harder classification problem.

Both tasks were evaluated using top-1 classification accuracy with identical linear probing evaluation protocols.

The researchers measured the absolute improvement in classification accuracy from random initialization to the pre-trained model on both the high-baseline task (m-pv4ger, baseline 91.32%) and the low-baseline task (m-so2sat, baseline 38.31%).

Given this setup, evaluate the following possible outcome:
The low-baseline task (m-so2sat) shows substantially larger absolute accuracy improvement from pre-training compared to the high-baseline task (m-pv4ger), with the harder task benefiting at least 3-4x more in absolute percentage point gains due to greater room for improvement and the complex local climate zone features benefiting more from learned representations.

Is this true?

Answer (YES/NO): YES